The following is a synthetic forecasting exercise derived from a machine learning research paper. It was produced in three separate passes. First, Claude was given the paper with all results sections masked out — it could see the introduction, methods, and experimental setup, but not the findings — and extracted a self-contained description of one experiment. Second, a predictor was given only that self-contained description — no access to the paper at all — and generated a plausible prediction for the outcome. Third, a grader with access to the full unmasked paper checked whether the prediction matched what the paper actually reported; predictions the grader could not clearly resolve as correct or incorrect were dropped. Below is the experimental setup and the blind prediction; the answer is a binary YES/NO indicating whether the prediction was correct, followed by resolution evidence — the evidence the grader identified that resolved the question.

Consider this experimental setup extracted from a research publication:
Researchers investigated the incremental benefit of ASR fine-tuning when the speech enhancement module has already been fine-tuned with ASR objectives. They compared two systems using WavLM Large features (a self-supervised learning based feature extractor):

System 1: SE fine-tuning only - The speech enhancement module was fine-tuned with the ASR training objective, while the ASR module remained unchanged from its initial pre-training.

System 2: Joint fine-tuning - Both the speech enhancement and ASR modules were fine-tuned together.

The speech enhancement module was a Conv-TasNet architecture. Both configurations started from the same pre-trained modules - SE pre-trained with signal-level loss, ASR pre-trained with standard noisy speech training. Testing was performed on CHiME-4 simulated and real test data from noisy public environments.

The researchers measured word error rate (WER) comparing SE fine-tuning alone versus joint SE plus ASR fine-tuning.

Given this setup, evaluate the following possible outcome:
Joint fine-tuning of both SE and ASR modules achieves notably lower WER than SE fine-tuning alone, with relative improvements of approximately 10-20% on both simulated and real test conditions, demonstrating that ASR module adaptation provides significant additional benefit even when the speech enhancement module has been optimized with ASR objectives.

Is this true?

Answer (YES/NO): NO